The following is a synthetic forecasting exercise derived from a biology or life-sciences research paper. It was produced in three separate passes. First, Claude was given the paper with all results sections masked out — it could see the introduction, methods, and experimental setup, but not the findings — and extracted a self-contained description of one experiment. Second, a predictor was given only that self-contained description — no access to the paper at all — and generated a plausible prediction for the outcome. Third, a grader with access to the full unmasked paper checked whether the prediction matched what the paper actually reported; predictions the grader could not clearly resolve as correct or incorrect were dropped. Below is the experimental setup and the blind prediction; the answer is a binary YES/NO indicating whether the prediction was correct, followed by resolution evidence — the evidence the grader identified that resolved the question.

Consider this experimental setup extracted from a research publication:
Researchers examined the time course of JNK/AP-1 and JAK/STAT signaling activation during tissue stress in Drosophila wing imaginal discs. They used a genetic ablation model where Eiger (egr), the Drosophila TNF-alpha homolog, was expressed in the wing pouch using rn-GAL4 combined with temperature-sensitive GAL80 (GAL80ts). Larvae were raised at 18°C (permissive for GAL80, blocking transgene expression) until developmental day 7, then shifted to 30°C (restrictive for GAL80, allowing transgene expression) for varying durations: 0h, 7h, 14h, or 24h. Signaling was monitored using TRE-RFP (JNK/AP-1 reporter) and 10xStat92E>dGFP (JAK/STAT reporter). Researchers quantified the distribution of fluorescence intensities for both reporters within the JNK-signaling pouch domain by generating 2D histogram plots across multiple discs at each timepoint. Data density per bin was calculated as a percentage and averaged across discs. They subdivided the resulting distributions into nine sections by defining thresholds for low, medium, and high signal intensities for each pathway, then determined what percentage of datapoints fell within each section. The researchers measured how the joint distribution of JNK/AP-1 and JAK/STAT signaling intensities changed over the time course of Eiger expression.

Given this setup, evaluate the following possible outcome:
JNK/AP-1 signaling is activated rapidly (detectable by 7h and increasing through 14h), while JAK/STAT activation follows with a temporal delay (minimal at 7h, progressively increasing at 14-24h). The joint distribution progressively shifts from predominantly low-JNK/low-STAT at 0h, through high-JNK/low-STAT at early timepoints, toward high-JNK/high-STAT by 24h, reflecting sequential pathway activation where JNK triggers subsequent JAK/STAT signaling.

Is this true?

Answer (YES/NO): NO